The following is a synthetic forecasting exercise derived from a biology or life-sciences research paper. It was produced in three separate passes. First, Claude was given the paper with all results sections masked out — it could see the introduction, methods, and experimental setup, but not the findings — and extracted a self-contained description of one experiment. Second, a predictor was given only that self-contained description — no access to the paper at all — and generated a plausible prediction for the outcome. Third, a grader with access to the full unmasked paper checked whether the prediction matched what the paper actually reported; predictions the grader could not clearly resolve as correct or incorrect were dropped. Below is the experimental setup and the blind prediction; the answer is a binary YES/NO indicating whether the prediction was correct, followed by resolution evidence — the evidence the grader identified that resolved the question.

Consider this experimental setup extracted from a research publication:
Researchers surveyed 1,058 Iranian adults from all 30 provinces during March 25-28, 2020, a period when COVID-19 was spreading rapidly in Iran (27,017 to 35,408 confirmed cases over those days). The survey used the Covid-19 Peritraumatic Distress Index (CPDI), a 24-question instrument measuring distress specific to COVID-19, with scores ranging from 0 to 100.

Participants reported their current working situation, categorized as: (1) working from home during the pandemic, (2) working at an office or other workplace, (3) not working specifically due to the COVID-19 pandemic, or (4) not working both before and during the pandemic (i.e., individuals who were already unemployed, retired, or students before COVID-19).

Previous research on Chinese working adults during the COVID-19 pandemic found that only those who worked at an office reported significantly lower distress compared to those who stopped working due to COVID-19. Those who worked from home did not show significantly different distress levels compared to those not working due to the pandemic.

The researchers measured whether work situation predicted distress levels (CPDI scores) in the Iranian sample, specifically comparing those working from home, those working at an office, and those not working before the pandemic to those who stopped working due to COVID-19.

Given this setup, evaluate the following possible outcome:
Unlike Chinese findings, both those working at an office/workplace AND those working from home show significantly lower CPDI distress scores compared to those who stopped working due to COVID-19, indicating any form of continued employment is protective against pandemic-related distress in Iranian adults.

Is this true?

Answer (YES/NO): NO